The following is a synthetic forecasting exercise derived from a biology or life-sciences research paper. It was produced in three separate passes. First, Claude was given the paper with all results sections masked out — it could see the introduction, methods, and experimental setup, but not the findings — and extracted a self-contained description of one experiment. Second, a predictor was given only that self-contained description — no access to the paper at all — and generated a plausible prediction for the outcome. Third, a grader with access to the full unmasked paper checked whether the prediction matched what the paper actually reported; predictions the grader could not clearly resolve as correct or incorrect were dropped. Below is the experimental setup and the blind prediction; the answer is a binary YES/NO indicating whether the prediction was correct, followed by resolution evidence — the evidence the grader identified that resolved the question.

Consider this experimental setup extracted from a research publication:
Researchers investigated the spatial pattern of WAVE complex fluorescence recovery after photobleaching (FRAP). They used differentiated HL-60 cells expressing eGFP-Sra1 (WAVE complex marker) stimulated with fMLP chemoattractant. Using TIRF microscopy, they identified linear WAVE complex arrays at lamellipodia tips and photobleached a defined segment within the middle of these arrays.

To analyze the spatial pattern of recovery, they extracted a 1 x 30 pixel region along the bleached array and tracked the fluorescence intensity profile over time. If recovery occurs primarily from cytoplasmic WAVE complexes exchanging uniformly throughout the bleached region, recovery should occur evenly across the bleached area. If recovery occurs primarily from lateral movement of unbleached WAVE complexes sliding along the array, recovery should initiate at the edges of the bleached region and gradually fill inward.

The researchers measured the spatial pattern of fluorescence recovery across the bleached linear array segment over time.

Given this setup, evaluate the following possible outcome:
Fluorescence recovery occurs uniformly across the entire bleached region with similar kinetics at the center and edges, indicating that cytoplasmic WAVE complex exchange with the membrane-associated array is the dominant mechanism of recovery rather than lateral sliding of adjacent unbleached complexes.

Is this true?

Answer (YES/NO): YES